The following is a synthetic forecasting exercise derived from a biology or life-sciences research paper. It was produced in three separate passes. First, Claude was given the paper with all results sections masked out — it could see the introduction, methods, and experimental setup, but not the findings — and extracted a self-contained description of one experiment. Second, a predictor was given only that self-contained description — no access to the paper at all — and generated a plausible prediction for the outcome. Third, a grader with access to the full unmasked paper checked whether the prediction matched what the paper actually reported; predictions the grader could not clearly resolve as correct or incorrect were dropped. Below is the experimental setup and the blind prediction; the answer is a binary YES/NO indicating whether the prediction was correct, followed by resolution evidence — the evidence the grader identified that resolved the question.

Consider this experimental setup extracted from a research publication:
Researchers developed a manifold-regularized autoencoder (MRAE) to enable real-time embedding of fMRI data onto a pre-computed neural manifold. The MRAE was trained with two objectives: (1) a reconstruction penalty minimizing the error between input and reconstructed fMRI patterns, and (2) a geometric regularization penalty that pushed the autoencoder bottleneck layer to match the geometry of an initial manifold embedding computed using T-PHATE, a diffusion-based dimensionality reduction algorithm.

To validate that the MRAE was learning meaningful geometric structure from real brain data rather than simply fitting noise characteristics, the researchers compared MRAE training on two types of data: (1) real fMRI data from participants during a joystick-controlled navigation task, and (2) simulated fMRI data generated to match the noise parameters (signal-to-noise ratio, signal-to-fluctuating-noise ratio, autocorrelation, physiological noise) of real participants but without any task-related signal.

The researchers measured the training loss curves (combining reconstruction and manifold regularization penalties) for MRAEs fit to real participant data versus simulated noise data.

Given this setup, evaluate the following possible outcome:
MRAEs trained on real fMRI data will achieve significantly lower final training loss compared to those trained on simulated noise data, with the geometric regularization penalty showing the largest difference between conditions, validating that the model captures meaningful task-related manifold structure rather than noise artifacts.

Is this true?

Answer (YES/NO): YES